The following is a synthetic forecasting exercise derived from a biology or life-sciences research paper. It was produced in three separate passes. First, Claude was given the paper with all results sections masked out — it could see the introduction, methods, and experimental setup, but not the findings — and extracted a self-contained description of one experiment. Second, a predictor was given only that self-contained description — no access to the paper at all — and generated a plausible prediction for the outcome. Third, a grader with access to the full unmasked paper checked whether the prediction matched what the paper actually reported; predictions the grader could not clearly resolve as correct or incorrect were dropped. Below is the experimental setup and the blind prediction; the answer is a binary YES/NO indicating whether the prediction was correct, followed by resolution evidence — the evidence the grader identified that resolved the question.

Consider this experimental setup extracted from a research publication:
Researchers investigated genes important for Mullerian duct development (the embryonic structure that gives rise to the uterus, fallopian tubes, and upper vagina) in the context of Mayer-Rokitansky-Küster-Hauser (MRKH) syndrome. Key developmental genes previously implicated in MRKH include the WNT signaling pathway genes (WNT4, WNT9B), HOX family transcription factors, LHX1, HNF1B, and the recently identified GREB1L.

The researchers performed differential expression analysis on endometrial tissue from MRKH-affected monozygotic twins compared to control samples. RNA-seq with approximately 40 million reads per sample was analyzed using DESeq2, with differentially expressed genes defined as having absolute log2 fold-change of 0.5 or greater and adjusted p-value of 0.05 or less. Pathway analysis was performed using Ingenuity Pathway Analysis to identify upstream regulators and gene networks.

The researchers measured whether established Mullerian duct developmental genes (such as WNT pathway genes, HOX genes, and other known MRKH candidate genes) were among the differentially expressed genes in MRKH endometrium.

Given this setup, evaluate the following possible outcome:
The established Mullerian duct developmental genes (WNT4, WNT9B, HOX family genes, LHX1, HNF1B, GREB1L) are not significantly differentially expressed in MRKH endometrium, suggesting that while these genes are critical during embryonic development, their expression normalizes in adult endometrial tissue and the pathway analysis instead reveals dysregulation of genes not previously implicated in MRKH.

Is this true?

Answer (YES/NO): NO